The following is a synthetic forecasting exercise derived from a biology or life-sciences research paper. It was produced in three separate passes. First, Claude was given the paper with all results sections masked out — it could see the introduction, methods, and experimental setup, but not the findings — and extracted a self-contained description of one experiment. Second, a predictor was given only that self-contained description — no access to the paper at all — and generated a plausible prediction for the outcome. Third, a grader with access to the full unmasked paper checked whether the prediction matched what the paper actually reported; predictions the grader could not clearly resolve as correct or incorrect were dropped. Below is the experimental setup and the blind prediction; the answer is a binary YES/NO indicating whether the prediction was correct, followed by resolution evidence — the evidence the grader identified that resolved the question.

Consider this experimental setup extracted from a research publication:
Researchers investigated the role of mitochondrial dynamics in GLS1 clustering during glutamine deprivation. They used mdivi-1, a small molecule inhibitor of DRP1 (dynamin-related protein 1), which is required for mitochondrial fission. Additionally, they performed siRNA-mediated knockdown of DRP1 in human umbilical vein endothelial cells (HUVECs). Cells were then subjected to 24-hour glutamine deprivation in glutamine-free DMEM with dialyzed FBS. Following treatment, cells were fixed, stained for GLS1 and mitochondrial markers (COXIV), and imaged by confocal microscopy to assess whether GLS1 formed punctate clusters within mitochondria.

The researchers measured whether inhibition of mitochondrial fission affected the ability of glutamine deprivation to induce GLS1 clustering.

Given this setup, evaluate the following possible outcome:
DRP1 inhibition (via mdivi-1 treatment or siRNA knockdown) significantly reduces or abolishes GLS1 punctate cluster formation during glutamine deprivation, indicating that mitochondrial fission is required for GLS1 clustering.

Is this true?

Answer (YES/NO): YES